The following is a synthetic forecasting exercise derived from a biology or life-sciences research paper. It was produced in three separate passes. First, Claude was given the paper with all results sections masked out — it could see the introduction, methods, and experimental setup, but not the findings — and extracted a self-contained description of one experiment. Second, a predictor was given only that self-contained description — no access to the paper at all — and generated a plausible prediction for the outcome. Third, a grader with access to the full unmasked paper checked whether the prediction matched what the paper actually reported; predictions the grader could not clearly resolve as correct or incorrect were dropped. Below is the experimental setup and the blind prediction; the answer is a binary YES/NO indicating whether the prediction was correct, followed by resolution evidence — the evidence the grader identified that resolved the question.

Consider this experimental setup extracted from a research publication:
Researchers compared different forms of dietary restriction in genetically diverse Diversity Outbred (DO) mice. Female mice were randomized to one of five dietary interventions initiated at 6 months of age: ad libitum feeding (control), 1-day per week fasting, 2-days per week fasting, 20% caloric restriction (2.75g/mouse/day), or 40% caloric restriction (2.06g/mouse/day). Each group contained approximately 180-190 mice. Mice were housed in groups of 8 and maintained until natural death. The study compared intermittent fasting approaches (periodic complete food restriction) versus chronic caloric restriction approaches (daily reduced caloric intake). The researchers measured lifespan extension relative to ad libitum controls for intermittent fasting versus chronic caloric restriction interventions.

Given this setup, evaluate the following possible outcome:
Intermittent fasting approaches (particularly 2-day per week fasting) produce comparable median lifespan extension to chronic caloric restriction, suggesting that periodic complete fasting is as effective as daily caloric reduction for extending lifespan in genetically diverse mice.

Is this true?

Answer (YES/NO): NO